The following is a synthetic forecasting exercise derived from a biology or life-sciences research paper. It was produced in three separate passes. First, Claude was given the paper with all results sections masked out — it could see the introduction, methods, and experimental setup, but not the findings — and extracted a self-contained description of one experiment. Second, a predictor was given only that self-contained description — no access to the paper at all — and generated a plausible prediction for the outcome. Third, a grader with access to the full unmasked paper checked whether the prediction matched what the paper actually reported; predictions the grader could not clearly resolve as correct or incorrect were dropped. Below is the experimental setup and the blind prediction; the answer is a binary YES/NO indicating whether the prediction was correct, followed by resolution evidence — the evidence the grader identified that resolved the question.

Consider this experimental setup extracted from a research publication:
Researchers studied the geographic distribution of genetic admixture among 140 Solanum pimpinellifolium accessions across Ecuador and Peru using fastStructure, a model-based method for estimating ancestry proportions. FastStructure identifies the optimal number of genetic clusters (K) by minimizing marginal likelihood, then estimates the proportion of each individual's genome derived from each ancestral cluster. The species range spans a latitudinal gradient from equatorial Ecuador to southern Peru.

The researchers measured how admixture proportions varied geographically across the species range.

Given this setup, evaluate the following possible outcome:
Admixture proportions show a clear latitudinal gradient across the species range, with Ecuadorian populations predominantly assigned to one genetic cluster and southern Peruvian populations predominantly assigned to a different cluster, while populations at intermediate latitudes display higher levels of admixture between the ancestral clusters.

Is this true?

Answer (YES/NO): YES